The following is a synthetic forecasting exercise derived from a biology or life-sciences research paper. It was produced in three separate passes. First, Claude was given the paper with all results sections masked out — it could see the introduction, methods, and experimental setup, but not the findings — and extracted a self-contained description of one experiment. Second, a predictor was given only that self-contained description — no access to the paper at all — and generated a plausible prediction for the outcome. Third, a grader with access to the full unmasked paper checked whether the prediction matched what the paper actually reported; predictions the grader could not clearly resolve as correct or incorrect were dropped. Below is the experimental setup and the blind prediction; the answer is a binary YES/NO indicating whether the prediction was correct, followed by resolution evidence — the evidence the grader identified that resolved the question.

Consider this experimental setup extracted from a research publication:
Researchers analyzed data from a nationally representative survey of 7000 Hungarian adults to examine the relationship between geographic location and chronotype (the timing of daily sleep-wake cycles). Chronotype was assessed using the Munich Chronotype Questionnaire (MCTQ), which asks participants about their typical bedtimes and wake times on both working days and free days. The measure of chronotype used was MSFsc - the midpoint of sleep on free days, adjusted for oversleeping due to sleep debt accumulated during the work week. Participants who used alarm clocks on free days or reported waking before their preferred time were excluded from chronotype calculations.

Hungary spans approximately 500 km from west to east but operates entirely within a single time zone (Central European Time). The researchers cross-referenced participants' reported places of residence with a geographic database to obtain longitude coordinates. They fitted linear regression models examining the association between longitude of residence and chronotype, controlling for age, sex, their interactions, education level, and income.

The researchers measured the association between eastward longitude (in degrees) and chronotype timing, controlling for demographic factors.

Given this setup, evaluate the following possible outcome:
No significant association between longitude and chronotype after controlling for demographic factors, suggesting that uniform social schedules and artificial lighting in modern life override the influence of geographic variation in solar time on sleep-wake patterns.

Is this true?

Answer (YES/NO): NO